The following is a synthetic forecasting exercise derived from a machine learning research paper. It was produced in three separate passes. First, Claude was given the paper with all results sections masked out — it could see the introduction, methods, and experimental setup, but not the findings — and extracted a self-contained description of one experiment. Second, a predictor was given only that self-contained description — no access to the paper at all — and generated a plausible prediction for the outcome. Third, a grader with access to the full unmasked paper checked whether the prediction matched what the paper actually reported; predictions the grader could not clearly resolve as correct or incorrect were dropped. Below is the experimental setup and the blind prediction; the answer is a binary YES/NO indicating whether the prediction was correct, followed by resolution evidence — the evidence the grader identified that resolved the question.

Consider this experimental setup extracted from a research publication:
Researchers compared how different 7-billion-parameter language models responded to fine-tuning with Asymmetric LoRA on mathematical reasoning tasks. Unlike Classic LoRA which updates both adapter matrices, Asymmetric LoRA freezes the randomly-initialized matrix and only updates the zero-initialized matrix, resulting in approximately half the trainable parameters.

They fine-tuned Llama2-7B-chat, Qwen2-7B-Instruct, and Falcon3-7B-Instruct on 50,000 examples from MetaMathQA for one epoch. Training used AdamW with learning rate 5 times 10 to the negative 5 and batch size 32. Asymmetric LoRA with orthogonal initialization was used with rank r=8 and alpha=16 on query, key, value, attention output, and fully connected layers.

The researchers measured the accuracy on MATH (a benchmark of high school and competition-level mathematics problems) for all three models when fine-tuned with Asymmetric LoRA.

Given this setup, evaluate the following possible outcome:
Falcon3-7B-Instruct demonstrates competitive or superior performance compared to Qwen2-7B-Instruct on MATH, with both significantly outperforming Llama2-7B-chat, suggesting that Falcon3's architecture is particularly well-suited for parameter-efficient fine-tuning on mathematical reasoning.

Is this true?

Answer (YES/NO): NO